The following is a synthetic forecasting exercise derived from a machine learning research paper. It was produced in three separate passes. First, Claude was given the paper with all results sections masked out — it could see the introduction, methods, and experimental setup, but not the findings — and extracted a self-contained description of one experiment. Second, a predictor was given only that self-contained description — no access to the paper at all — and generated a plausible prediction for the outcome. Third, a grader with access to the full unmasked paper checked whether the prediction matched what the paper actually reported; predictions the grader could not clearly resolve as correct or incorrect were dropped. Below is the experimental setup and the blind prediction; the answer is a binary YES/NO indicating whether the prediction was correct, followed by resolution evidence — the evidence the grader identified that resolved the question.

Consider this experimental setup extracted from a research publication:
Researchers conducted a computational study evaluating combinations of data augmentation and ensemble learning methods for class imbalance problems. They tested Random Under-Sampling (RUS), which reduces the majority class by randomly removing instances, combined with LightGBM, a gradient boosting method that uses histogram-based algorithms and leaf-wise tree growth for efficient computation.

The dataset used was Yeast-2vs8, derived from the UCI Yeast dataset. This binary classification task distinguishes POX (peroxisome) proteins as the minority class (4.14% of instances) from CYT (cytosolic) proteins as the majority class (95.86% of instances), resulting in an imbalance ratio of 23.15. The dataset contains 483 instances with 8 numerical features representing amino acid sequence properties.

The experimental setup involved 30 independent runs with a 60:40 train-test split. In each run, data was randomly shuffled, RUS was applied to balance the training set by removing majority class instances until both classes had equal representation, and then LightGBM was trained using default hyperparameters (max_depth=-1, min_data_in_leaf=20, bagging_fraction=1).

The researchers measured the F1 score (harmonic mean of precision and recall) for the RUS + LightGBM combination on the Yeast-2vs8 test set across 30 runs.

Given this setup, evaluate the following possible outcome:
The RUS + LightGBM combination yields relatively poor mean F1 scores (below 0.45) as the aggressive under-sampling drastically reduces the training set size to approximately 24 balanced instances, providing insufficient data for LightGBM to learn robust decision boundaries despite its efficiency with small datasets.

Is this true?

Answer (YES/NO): NO